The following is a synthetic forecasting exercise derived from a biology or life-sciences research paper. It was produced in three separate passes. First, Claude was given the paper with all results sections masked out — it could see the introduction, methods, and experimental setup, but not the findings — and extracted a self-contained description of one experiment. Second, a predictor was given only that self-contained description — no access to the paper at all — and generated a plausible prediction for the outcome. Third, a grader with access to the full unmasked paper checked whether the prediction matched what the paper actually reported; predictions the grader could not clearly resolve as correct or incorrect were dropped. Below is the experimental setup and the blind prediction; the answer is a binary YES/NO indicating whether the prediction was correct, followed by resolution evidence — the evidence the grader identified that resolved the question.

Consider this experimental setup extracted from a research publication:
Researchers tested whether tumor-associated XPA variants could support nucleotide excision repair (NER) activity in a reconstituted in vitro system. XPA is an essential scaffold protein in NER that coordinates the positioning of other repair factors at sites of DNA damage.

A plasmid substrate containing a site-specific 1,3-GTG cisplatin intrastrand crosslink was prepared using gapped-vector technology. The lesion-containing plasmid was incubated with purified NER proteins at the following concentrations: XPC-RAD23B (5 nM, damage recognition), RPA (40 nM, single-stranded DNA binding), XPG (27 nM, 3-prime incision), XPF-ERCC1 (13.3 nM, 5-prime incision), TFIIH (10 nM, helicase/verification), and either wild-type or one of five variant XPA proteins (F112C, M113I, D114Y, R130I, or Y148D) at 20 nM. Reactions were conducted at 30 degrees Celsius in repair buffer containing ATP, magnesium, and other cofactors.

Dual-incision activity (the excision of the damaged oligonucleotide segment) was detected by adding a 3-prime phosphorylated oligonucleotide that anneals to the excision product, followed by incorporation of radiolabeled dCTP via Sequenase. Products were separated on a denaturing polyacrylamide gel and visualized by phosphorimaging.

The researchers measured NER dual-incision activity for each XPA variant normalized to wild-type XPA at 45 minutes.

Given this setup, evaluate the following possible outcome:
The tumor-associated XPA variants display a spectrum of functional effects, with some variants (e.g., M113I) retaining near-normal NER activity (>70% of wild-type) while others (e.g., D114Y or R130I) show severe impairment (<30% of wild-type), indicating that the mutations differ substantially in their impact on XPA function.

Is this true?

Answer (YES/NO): NO